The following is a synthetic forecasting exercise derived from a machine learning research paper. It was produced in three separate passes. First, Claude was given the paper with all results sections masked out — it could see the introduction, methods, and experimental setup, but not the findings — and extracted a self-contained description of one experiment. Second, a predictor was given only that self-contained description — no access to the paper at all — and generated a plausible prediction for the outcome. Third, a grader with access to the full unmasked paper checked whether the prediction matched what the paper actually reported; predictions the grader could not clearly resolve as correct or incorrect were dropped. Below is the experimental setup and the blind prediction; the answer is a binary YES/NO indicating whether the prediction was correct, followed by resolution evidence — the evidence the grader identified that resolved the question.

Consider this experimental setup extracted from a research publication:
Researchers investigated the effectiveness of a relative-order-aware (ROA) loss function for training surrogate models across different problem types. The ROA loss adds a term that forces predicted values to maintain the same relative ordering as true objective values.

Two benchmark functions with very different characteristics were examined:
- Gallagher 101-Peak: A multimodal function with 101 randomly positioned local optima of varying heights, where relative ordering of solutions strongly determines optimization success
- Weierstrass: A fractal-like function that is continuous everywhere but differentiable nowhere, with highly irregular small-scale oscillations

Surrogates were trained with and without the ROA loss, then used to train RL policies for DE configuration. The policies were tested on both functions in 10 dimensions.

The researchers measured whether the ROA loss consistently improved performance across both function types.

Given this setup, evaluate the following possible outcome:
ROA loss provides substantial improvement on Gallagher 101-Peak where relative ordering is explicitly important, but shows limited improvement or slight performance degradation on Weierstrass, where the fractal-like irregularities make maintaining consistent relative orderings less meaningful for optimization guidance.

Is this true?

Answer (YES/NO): YES